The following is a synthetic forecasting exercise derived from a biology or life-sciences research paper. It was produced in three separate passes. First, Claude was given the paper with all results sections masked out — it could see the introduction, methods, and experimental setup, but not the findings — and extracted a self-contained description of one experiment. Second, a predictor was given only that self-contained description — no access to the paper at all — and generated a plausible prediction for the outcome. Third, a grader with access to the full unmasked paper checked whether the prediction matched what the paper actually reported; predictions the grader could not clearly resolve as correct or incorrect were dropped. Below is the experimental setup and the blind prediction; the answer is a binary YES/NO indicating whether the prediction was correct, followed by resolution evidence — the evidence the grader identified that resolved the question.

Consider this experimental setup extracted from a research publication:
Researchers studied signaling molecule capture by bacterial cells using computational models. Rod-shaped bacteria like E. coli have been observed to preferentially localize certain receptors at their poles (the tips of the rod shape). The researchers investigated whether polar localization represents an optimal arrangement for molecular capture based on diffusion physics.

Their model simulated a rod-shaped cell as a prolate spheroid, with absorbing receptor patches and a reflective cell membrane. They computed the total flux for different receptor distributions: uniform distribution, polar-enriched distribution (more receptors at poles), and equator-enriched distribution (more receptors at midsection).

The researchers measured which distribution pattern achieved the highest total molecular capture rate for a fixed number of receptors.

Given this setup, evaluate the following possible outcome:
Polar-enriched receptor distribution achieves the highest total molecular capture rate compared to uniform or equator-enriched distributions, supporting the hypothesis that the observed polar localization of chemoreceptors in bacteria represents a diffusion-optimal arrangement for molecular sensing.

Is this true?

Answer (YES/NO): YES